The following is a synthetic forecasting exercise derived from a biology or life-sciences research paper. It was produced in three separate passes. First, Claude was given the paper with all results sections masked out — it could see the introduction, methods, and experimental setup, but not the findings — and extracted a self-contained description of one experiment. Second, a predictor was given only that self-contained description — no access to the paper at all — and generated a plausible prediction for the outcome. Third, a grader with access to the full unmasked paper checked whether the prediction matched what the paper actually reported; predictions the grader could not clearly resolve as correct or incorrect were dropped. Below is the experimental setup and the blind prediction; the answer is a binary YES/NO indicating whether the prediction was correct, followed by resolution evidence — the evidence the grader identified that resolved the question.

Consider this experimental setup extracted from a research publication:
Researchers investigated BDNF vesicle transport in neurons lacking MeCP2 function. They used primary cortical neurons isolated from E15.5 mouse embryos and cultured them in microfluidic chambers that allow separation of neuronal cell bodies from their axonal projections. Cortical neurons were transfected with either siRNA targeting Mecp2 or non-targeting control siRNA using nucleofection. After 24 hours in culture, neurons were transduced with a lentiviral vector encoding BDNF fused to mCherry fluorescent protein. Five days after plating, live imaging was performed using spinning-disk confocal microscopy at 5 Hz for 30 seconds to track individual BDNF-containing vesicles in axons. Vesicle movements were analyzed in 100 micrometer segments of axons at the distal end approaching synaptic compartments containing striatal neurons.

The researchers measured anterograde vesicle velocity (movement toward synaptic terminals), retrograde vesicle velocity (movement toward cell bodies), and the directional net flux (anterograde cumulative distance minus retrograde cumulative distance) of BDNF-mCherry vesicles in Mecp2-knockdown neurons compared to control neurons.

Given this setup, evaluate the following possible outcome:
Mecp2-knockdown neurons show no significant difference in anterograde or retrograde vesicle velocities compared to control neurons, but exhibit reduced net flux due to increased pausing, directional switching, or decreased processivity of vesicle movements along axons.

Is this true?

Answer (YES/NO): NO